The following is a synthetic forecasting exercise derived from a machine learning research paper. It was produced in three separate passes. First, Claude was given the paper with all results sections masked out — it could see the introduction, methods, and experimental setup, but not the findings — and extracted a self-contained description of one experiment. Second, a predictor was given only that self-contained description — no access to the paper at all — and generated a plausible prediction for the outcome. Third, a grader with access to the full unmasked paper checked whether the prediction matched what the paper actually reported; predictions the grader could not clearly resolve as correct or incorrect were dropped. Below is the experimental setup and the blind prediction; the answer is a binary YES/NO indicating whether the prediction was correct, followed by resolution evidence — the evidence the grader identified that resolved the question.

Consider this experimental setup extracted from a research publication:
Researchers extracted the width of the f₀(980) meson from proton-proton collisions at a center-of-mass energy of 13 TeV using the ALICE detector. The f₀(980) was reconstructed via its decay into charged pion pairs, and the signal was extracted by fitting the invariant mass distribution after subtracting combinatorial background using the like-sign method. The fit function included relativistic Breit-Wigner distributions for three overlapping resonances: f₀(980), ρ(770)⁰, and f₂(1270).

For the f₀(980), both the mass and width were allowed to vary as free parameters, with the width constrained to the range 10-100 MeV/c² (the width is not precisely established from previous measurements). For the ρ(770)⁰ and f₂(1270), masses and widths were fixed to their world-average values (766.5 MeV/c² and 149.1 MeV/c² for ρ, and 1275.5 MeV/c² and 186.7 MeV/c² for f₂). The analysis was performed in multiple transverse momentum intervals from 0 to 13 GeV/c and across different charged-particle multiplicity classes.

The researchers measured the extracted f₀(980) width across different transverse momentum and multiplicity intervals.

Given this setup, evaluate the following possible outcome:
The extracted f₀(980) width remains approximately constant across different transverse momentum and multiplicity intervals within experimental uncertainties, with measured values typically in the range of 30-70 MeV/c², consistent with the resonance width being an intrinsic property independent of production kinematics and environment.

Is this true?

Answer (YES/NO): NO